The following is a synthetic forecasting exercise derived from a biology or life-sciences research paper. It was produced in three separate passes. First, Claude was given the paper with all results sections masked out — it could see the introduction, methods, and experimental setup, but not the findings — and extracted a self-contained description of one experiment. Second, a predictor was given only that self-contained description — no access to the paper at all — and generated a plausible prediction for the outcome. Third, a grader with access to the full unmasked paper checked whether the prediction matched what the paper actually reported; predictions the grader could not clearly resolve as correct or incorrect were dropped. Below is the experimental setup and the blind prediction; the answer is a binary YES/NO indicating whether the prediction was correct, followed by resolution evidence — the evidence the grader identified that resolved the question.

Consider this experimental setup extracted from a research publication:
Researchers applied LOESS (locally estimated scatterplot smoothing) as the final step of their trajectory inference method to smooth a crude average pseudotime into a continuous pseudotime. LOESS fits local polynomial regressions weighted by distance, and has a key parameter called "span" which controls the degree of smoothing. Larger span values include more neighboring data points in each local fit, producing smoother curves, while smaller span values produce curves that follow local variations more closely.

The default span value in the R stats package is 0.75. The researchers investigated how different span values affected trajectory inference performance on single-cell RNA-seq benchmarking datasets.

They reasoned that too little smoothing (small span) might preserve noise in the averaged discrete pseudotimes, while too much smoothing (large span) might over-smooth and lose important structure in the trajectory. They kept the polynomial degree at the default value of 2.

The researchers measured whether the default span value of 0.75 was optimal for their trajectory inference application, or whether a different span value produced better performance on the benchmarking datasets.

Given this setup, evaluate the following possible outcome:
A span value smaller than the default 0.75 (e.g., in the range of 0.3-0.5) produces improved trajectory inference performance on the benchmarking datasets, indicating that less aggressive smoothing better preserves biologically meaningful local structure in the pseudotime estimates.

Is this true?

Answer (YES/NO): NO